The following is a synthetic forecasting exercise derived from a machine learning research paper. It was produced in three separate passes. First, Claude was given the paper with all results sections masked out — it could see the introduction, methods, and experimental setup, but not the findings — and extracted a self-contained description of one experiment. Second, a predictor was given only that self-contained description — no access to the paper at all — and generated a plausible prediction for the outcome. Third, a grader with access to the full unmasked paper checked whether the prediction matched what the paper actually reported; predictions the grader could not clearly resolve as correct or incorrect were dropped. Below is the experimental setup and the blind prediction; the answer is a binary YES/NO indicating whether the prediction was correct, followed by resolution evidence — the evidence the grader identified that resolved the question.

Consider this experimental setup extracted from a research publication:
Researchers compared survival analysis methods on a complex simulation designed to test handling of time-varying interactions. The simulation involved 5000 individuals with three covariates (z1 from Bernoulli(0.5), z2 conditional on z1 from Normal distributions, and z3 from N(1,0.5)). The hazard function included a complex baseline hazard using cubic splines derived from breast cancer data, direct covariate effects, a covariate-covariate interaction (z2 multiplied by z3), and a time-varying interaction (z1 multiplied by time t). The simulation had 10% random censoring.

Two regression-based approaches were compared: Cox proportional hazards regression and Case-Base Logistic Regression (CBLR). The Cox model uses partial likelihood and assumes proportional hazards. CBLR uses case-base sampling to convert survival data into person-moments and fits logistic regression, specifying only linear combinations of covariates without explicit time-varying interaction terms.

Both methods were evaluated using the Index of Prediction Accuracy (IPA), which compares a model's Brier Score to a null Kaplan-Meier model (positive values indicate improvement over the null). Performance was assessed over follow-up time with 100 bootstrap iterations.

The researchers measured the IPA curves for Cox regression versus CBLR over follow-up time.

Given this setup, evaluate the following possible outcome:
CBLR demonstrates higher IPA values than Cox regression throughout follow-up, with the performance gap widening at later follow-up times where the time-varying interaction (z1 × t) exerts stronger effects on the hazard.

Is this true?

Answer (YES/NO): NO